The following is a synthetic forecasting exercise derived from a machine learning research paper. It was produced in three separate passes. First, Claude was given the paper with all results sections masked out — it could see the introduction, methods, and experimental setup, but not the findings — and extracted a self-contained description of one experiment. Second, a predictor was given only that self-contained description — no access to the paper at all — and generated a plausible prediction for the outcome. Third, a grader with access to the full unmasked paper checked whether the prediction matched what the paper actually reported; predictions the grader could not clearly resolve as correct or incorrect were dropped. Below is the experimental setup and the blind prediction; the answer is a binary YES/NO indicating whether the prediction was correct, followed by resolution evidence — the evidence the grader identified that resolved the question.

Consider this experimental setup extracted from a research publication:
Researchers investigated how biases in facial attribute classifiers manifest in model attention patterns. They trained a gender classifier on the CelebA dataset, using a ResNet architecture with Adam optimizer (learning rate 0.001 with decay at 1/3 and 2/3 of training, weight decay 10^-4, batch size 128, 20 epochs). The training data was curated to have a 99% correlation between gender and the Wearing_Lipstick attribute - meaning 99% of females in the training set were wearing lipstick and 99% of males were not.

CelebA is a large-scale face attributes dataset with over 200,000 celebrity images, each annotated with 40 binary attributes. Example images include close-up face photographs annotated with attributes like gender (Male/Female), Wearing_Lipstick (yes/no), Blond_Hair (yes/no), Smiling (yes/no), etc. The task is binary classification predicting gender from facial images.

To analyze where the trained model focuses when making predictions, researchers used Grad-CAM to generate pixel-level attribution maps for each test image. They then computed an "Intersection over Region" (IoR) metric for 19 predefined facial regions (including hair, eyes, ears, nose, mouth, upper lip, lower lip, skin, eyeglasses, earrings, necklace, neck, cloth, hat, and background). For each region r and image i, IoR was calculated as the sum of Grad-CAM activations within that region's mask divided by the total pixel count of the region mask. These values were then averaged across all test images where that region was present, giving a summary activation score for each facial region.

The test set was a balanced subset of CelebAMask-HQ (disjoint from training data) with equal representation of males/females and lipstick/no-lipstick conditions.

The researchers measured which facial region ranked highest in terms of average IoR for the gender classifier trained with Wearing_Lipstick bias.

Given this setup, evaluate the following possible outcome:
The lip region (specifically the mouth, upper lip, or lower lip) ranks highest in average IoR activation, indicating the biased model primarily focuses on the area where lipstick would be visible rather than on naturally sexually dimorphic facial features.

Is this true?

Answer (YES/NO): YES